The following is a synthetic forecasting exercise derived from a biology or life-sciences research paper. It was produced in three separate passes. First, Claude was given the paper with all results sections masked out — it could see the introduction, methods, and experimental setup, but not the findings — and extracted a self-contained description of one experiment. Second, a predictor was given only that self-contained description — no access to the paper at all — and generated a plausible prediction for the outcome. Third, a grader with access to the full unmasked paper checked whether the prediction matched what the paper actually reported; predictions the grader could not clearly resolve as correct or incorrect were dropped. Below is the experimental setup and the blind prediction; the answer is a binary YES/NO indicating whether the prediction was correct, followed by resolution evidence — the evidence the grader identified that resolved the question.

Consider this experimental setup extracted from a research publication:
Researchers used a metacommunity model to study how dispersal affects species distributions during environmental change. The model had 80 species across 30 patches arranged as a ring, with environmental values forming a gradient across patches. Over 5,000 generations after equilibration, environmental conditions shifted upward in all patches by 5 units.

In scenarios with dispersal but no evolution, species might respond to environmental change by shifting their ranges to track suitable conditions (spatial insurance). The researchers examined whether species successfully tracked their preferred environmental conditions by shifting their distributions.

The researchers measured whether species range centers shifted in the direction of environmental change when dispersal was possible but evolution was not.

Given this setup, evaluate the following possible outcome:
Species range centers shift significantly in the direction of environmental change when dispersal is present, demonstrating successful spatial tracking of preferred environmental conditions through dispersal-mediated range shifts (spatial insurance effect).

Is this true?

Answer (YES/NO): YES